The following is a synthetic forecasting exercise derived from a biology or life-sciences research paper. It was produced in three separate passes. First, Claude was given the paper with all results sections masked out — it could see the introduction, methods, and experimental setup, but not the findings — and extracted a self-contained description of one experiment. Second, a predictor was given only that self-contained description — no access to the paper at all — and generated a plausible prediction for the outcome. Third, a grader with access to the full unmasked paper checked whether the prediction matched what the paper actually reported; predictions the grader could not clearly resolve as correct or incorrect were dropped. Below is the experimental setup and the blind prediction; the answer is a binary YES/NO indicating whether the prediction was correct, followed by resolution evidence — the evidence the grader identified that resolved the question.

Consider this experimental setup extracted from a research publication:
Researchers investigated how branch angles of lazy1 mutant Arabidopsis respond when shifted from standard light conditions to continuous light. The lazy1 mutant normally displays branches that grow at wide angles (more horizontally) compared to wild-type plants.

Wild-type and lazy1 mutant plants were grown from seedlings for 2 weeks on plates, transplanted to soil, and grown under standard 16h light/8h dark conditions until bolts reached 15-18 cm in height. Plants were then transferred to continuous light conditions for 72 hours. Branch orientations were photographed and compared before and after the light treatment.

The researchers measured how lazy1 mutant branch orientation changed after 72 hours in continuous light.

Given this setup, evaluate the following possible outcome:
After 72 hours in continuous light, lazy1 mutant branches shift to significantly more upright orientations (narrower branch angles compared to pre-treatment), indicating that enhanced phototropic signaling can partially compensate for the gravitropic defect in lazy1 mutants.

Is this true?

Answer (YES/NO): NO